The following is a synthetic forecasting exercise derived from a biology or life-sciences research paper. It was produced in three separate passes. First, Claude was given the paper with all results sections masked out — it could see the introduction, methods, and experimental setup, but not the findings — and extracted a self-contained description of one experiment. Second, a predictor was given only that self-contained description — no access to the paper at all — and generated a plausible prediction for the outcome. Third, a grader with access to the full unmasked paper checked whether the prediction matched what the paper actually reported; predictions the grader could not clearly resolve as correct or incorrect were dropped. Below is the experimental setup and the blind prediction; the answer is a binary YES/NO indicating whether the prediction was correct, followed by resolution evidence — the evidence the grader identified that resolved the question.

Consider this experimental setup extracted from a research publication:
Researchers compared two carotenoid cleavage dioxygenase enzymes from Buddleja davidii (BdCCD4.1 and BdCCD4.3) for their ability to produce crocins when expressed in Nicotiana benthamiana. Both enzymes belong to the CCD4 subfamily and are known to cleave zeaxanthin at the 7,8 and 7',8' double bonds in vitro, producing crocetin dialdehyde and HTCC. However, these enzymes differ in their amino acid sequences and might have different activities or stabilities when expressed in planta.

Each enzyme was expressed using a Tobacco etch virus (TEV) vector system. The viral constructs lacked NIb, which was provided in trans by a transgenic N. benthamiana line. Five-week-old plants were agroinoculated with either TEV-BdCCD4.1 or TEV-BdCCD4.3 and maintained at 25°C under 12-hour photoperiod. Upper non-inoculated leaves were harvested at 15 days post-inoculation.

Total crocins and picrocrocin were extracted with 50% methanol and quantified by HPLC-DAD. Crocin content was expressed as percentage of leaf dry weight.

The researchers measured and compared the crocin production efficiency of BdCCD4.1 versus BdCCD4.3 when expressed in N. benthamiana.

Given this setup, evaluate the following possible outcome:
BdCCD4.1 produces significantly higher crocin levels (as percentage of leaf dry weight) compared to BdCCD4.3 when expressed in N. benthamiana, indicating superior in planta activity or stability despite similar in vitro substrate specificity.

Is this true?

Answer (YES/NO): YES